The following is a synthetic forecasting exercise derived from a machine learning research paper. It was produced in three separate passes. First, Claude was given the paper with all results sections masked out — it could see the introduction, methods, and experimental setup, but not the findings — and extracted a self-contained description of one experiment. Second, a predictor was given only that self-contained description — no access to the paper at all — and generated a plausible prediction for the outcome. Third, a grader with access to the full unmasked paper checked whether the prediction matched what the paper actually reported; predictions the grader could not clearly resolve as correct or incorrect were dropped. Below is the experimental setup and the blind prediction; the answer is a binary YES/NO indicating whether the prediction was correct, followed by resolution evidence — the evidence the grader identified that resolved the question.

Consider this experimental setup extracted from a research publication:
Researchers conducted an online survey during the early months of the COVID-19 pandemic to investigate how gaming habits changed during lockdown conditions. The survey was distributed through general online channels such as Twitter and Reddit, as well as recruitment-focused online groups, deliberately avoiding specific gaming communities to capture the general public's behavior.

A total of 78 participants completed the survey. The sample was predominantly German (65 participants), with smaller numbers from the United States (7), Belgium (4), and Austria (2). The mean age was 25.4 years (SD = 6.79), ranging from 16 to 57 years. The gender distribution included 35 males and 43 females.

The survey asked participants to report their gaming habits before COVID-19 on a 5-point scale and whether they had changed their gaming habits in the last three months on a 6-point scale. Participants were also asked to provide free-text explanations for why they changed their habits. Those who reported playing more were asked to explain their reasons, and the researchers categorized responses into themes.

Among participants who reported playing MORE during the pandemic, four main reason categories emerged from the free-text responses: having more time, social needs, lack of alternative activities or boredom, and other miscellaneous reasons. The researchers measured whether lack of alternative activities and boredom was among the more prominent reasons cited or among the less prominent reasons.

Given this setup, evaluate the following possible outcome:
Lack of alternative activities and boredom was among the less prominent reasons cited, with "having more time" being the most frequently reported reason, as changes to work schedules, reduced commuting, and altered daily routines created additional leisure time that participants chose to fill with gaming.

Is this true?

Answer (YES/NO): YES